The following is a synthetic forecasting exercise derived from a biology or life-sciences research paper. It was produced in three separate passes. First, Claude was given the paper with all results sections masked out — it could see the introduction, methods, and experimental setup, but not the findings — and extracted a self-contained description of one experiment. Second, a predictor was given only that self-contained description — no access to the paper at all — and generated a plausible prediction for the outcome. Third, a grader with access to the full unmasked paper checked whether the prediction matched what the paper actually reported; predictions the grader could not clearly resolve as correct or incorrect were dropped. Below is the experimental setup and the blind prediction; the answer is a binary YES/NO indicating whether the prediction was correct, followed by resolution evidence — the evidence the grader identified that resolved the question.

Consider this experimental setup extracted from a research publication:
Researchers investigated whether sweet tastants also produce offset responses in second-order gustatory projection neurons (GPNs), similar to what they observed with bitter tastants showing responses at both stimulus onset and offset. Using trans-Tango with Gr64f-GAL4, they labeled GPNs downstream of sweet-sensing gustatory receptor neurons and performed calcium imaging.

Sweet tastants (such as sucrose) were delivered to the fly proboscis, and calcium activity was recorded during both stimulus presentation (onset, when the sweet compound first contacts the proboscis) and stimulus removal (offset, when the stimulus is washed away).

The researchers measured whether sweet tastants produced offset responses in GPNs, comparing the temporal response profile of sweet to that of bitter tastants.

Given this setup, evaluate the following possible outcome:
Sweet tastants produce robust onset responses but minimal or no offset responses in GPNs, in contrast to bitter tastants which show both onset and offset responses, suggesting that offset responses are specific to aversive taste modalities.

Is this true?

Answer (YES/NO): YES